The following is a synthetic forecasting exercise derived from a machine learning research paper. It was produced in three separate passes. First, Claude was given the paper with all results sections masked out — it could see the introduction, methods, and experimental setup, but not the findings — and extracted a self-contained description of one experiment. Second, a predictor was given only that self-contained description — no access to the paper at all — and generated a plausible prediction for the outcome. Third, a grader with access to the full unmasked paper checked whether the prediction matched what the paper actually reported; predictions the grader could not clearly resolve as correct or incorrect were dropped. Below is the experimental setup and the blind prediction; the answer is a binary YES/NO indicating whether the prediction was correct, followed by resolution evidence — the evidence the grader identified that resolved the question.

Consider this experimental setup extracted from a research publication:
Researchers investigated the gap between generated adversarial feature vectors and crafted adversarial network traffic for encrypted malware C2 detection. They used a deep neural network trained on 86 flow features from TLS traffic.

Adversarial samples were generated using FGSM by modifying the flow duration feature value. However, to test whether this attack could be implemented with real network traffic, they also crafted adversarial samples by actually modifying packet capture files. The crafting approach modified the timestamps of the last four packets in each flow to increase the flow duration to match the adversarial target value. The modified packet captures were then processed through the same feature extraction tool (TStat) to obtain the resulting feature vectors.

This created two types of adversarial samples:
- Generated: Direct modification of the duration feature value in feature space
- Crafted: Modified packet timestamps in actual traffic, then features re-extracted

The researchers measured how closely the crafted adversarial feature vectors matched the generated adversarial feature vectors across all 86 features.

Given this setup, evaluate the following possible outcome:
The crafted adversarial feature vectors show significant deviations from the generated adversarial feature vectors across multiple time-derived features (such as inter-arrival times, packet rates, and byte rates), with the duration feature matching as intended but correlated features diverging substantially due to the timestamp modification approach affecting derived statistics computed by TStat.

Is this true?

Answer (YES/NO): NO